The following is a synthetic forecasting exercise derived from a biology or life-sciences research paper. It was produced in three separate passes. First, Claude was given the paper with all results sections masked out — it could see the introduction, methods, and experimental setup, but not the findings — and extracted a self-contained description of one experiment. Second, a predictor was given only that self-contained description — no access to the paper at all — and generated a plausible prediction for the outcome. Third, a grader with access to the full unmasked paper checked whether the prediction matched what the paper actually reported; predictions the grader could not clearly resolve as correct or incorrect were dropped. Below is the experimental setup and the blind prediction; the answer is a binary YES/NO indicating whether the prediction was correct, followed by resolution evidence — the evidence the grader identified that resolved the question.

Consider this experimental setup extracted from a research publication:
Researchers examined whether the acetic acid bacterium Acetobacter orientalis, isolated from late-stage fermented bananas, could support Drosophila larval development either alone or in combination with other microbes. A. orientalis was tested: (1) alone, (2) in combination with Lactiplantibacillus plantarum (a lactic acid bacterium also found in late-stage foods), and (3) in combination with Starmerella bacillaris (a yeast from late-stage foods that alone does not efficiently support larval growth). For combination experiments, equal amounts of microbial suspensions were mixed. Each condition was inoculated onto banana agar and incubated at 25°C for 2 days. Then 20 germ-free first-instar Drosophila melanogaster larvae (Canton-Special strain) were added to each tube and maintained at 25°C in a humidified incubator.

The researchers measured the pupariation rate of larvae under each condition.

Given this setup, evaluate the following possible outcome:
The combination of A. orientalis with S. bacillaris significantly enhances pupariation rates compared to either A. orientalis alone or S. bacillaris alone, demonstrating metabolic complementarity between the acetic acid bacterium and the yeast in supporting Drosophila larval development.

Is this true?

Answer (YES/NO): YES